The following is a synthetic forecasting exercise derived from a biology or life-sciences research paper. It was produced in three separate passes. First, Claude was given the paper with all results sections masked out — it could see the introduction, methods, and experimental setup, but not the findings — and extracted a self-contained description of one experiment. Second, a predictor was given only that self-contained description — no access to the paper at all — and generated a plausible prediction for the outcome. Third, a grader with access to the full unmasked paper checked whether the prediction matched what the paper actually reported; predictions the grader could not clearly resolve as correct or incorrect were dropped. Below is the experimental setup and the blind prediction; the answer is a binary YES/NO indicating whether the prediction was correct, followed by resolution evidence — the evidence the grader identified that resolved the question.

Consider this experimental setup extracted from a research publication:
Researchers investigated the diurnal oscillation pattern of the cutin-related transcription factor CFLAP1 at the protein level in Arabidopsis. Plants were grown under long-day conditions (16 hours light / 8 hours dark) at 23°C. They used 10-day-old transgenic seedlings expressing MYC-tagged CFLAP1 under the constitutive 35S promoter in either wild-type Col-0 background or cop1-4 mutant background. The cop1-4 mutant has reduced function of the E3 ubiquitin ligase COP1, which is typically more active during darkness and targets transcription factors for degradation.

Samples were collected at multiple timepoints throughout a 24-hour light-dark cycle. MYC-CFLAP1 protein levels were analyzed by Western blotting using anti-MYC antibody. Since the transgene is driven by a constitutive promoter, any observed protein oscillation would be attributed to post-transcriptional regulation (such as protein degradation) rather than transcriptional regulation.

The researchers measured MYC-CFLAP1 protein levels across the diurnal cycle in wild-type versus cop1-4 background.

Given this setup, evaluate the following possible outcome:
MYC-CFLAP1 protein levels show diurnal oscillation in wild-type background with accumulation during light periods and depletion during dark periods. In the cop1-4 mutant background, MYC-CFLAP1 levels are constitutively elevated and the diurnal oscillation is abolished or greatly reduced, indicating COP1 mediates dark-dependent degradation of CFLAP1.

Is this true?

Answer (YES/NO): YES